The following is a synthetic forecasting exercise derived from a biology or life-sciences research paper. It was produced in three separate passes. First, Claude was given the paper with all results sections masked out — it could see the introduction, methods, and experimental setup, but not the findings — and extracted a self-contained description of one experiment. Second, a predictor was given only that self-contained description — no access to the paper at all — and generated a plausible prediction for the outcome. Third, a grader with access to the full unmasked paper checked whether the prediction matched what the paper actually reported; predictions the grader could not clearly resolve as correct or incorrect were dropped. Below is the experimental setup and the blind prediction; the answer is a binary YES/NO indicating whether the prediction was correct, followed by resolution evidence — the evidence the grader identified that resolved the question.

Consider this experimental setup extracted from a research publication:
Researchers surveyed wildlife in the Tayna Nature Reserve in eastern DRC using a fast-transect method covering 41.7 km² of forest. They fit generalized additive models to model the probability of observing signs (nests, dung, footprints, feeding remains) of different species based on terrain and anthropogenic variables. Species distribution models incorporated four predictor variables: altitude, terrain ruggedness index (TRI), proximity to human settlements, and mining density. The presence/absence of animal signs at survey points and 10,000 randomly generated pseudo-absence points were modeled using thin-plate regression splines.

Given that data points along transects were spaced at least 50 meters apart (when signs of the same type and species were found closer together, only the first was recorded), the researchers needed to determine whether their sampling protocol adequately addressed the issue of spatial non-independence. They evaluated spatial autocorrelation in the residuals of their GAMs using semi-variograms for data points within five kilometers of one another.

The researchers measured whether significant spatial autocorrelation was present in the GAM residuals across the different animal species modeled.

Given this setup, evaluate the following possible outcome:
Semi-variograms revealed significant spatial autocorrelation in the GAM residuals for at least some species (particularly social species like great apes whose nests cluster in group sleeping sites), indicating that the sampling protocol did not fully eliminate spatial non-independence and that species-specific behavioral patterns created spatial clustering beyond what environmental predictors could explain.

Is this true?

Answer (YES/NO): NO